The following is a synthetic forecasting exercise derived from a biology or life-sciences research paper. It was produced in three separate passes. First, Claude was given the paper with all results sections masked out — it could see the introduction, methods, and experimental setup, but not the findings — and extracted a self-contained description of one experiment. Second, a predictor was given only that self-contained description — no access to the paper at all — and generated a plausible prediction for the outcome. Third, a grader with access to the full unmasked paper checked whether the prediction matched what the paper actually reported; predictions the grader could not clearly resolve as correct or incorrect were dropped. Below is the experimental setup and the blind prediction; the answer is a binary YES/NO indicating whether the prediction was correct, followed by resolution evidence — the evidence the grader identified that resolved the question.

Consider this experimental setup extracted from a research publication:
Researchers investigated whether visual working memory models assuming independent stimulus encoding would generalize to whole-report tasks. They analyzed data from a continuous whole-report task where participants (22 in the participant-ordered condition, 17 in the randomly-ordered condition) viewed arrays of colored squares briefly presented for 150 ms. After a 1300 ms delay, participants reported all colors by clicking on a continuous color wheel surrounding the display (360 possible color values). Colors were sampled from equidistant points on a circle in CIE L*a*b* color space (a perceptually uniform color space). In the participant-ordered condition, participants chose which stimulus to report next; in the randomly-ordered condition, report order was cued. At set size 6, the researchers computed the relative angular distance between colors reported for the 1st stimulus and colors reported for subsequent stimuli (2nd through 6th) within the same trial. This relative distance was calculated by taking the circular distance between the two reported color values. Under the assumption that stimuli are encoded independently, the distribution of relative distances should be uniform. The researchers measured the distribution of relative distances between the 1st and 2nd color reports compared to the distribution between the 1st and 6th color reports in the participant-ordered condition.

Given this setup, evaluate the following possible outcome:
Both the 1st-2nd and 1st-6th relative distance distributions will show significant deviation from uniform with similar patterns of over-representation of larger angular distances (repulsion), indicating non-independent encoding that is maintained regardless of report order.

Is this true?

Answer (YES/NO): NO